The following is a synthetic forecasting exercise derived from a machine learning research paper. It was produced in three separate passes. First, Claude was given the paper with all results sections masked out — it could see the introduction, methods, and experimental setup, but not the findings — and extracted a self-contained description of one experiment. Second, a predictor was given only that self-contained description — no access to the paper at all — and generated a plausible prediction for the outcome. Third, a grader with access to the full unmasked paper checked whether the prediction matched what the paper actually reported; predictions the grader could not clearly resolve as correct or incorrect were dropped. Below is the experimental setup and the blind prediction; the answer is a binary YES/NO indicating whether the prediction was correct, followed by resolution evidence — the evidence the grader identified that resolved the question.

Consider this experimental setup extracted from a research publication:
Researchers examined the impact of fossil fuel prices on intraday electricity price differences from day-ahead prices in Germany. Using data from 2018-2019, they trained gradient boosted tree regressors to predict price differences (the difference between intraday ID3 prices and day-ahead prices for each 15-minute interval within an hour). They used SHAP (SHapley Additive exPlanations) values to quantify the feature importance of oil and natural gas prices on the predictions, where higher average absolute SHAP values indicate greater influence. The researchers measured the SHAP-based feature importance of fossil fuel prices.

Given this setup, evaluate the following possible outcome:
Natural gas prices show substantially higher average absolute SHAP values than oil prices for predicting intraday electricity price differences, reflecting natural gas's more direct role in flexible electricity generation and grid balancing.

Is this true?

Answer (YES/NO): NO